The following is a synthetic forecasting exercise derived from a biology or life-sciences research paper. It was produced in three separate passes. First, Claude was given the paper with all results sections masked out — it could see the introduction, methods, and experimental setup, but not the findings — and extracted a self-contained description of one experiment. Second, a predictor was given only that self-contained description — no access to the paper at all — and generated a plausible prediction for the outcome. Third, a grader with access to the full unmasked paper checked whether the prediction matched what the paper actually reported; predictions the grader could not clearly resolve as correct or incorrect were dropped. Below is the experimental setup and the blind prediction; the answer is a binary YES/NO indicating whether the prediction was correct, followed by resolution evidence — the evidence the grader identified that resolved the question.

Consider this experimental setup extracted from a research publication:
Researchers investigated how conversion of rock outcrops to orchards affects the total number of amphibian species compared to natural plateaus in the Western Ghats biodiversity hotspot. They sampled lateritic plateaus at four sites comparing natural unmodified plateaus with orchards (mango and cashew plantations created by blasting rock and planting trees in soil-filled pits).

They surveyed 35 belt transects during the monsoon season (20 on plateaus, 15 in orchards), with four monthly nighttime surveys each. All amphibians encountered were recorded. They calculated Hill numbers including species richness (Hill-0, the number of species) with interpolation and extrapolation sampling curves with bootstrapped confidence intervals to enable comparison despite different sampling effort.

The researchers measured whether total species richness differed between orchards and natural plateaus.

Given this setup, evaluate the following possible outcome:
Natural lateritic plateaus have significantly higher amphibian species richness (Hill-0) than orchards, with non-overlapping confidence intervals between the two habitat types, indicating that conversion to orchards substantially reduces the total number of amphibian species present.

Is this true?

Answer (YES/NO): NO